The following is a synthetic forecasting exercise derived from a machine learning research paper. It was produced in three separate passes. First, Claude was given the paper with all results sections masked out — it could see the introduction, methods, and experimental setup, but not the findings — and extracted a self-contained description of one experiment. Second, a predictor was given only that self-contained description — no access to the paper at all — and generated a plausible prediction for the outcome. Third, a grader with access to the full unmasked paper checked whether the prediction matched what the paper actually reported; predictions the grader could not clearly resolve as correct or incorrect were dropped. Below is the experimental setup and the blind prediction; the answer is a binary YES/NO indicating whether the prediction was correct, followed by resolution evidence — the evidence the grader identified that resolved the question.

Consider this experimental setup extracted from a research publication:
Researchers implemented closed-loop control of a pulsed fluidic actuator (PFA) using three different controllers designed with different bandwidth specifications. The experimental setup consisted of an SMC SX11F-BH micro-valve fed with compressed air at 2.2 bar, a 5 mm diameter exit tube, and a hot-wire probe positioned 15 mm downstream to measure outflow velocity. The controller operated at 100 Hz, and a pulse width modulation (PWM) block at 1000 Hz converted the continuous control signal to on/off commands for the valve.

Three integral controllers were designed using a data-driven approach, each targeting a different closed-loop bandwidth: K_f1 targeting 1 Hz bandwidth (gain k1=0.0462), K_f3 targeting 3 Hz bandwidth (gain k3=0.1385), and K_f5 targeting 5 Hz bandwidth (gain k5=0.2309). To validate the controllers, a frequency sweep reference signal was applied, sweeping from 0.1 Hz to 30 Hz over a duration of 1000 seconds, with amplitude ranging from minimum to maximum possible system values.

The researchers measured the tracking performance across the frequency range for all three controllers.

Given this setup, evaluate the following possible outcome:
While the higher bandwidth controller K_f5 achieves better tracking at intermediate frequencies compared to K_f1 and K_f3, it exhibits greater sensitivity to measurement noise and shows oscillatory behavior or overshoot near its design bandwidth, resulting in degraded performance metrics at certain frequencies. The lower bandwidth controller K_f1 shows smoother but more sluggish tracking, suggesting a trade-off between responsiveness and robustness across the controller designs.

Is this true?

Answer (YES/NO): NO